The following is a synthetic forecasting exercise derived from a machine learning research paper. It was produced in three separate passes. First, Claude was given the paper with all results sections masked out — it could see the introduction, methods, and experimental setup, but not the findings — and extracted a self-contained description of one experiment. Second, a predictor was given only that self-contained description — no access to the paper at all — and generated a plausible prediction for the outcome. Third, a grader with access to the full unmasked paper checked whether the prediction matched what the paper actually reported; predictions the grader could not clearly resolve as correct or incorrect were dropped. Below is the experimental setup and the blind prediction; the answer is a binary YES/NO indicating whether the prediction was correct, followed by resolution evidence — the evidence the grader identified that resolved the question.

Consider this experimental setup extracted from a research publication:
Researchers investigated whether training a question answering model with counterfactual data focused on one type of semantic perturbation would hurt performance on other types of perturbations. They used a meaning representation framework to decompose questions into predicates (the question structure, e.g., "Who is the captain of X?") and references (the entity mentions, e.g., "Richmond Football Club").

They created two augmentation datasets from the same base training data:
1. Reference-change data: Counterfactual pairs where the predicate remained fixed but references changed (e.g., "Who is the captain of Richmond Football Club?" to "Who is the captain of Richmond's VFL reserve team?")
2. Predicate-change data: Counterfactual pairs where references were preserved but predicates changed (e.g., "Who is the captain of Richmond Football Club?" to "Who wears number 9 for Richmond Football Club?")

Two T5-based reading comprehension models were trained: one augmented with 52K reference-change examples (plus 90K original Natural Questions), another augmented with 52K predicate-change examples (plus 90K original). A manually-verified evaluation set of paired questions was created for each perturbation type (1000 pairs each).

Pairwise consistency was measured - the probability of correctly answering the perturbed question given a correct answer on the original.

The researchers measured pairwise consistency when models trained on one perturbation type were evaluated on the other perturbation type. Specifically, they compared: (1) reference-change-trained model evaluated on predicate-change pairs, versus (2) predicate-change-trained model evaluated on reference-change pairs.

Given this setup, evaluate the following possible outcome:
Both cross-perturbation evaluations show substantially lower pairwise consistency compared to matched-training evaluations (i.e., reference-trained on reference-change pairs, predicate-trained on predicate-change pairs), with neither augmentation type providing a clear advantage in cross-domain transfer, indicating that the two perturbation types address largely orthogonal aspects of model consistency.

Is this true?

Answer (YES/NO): NO